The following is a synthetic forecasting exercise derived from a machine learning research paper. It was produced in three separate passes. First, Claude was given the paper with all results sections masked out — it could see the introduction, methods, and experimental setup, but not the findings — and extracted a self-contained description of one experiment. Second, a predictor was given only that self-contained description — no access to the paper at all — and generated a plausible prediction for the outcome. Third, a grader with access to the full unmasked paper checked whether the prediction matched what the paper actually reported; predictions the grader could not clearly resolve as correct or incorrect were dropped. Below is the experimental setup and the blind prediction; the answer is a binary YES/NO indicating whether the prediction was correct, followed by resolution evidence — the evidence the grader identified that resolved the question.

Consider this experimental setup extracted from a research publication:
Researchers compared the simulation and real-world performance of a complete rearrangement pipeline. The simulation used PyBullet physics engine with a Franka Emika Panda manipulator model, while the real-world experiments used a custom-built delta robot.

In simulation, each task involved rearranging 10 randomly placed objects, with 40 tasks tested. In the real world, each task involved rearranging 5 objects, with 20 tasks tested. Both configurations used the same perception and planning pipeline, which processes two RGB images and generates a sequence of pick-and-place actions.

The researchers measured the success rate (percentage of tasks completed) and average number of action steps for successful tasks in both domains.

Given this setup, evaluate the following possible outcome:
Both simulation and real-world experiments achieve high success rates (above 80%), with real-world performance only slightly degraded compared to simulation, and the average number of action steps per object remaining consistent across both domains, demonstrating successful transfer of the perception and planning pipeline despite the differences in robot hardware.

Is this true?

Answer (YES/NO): NO